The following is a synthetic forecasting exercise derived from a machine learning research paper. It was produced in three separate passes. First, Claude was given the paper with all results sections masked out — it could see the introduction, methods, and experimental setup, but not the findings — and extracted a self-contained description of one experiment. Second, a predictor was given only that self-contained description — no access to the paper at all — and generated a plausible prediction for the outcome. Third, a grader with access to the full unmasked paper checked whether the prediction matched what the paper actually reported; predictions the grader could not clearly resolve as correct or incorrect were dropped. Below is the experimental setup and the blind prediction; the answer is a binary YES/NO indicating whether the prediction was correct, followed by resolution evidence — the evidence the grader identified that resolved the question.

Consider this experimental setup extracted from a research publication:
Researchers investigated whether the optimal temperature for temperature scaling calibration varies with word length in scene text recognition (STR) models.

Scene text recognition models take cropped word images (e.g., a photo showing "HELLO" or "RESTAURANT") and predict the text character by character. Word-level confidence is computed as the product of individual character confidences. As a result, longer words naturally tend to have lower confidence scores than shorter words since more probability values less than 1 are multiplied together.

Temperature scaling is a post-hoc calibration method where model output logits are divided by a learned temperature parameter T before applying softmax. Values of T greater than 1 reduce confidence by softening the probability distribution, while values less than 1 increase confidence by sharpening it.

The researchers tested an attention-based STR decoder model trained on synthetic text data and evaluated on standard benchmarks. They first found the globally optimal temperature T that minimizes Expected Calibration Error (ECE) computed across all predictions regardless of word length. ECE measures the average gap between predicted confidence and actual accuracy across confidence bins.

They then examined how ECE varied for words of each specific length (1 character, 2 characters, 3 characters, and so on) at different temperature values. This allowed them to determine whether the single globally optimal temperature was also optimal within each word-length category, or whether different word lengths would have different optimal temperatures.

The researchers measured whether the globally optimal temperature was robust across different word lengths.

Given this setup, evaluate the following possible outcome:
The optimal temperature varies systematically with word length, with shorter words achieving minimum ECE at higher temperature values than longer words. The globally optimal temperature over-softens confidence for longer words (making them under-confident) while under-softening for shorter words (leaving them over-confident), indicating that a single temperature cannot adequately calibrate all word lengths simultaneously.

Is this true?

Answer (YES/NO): NO